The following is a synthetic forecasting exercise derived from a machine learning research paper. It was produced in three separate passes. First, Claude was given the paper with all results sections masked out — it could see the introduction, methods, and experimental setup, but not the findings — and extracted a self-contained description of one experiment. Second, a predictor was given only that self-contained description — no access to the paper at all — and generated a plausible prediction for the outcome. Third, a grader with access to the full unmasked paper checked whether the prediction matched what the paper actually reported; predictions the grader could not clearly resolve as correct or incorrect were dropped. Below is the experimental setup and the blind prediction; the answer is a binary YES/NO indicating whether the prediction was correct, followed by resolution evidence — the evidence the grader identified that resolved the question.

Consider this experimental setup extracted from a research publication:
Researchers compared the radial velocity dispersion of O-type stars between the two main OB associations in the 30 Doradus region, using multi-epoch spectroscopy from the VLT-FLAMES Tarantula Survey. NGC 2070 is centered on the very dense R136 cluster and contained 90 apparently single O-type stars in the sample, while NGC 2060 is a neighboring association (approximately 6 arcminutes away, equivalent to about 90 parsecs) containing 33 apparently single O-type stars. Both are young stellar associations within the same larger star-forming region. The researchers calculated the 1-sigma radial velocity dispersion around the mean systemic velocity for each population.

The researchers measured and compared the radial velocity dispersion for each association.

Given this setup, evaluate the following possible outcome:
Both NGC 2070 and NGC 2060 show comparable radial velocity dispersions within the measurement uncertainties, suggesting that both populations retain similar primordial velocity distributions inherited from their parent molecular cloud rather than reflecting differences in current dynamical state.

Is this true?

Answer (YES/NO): YES